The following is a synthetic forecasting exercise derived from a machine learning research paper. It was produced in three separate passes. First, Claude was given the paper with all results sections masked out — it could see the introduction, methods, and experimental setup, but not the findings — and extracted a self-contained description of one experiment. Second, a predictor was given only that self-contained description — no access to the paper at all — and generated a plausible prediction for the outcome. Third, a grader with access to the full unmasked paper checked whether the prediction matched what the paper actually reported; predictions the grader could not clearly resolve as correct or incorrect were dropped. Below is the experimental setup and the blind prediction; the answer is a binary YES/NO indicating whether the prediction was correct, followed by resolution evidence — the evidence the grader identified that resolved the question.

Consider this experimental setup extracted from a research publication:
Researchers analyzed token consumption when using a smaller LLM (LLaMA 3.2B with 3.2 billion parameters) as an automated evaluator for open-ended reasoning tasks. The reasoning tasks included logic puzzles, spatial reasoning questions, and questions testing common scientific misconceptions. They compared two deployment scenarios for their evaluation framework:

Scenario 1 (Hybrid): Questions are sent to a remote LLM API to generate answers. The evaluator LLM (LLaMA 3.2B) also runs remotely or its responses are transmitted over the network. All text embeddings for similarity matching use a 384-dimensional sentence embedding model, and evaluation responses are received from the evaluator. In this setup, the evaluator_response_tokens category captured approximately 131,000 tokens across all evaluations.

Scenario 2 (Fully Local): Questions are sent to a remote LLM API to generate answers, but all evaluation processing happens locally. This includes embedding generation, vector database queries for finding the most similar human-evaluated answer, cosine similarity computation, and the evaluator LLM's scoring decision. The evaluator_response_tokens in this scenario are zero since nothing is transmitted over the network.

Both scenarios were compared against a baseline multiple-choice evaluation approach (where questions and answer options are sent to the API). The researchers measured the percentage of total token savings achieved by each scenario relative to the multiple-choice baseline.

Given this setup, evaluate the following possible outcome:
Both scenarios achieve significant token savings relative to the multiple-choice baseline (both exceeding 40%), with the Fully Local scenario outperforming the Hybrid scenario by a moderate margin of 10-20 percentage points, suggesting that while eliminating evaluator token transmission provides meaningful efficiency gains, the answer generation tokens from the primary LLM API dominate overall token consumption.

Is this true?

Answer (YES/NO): NO